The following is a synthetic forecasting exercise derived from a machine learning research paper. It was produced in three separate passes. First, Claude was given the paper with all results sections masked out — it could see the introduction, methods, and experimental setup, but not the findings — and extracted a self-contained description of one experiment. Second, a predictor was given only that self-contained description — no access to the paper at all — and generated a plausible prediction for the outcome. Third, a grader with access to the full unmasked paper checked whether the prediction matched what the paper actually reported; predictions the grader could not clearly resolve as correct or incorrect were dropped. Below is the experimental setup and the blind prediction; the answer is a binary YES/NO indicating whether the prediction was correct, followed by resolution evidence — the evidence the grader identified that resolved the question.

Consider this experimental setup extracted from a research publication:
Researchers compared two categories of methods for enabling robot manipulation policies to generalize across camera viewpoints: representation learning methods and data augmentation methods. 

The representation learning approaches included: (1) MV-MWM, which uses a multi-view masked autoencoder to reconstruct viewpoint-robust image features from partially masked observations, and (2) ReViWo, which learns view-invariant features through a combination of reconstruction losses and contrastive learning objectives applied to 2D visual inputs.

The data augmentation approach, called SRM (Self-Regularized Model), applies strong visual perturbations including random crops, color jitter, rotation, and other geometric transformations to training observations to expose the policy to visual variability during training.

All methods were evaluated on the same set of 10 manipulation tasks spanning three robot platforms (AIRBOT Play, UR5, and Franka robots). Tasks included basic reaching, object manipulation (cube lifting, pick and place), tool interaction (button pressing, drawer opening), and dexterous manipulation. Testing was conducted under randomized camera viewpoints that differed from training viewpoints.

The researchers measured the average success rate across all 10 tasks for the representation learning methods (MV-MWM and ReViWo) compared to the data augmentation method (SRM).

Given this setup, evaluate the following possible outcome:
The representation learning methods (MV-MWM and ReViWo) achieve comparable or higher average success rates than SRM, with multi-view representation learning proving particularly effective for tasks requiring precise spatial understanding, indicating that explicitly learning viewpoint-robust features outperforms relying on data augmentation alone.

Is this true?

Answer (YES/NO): YES